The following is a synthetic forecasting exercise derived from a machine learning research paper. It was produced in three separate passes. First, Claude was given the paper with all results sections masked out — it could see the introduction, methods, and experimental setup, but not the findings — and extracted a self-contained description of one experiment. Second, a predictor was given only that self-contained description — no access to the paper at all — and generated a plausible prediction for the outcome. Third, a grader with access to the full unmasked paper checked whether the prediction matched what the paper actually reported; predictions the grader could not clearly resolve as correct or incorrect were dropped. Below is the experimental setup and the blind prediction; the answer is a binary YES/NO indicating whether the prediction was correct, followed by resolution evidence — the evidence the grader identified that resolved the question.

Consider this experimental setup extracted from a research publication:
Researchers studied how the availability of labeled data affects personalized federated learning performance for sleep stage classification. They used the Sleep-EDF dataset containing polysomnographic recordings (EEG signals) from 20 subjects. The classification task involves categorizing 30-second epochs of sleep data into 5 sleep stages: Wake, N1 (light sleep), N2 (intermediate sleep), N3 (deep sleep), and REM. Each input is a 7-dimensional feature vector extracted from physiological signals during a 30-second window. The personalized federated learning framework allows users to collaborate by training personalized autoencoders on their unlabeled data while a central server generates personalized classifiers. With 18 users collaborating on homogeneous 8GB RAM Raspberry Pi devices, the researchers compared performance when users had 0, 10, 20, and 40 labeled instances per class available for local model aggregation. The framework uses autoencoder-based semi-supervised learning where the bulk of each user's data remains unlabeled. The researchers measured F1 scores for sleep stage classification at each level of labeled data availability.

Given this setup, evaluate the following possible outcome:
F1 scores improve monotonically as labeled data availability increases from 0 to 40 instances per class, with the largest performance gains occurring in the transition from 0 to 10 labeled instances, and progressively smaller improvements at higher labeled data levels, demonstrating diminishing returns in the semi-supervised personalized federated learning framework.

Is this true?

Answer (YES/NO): YES